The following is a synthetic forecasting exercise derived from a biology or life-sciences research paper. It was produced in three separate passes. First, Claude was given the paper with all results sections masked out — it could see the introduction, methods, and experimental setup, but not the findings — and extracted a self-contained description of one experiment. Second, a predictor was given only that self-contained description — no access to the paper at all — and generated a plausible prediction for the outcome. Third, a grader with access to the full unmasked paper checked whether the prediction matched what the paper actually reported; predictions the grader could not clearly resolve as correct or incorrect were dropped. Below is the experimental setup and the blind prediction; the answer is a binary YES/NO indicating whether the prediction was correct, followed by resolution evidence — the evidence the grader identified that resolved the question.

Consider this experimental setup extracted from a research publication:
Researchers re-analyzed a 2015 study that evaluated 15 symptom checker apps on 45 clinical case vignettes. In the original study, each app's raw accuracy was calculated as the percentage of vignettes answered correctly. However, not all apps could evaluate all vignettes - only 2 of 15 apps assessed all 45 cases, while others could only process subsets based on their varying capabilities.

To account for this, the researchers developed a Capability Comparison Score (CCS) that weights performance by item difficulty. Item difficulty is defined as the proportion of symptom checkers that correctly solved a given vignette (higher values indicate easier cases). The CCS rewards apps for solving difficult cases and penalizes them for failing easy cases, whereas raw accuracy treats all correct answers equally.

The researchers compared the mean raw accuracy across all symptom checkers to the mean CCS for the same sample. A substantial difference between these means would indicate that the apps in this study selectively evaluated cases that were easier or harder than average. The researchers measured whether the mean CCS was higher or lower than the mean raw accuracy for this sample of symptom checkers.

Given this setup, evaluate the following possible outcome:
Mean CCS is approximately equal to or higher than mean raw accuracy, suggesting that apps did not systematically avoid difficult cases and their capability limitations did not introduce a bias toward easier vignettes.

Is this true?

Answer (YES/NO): NO